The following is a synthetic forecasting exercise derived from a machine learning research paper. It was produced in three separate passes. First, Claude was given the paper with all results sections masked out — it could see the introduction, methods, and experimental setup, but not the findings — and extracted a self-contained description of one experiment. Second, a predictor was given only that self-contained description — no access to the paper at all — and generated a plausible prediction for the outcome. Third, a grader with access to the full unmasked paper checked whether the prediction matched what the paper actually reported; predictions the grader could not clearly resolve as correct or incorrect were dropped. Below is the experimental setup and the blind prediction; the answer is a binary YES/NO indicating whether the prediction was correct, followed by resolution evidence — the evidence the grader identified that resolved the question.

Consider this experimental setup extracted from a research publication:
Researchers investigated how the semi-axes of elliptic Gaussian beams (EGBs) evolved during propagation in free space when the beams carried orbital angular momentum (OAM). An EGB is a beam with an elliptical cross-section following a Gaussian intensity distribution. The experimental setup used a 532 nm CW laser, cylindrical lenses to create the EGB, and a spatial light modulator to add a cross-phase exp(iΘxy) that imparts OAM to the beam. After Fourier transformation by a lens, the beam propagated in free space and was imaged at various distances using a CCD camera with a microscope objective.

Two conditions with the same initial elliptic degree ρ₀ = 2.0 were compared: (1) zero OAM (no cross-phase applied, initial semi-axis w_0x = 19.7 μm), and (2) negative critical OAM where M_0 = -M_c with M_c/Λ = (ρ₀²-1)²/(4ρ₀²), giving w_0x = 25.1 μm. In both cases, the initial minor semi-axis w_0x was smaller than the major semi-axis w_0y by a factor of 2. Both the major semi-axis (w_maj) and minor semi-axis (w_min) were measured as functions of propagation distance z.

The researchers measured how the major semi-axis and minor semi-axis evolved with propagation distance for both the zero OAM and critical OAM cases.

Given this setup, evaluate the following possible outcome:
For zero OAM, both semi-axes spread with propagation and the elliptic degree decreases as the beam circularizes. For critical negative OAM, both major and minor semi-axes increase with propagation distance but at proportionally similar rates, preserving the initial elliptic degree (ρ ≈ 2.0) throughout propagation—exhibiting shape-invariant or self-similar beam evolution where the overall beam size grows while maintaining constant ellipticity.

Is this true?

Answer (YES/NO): NO